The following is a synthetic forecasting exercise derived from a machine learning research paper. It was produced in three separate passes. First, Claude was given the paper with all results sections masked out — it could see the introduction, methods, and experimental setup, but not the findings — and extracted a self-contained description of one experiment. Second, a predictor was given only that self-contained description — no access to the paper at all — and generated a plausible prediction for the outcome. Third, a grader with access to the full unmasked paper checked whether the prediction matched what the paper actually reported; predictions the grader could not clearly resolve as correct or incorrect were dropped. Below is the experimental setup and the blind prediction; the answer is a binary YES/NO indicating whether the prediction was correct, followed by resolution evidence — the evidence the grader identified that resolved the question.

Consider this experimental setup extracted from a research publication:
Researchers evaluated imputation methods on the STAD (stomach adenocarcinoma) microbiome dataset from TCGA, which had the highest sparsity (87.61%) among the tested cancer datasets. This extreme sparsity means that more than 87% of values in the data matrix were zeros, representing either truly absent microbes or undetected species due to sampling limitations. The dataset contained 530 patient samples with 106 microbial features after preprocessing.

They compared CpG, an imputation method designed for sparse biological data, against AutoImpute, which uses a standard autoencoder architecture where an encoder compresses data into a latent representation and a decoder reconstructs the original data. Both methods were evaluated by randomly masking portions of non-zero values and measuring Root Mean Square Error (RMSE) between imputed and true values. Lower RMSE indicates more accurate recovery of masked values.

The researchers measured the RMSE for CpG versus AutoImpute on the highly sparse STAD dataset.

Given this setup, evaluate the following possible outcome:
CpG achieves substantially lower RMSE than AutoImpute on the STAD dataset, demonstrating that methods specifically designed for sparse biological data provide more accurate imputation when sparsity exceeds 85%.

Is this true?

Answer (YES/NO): NO